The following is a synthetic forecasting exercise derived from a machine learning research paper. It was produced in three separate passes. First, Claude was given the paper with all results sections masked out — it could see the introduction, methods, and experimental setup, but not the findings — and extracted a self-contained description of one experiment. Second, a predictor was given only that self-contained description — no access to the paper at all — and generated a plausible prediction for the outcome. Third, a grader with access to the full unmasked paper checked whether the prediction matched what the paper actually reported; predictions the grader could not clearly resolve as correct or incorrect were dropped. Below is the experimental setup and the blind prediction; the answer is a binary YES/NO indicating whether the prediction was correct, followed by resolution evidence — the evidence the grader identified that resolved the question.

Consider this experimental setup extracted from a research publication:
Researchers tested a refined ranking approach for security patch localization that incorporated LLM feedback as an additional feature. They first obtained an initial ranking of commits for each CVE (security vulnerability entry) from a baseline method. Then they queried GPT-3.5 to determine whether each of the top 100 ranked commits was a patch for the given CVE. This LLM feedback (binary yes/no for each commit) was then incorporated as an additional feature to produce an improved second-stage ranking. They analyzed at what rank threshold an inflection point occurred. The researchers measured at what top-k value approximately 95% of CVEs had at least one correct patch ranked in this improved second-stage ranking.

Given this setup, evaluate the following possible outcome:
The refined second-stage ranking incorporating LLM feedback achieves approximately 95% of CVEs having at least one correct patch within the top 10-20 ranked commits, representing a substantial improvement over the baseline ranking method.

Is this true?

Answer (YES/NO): NO